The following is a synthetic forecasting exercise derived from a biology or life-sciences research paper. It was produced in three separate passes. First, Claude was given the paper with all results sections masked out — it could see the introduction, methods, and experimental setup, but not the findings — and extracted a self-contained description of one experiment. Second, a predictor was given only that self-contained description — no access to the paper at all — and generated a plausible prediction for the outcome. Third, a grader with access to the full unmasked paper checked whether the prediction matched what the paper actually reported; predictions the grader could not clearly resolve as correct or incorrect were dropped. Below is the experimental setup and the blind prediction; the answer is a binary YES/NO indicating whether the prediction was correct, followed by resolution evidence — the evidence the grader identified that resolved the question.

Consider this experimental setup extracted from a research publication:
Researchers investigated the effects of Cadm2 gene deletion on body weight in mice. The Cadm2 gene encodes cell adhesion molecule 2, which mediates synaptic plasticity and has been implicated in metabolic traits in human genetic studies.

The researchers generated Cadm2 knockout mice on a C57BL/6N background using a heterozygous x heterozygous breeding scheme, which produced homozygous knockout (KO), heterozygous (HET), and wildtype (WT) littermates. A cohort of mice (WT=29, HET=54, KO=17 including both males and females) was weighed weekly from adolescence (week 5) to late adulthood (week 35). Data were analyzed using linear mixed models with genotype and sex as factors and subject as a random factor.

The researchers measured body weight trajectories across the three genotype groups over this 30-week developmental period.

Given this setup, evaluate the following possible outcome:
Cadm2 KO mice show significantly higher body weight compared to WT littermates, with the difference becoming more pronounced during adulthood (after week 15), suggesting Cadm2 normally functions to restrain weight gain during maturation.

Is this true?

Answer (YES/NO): NO